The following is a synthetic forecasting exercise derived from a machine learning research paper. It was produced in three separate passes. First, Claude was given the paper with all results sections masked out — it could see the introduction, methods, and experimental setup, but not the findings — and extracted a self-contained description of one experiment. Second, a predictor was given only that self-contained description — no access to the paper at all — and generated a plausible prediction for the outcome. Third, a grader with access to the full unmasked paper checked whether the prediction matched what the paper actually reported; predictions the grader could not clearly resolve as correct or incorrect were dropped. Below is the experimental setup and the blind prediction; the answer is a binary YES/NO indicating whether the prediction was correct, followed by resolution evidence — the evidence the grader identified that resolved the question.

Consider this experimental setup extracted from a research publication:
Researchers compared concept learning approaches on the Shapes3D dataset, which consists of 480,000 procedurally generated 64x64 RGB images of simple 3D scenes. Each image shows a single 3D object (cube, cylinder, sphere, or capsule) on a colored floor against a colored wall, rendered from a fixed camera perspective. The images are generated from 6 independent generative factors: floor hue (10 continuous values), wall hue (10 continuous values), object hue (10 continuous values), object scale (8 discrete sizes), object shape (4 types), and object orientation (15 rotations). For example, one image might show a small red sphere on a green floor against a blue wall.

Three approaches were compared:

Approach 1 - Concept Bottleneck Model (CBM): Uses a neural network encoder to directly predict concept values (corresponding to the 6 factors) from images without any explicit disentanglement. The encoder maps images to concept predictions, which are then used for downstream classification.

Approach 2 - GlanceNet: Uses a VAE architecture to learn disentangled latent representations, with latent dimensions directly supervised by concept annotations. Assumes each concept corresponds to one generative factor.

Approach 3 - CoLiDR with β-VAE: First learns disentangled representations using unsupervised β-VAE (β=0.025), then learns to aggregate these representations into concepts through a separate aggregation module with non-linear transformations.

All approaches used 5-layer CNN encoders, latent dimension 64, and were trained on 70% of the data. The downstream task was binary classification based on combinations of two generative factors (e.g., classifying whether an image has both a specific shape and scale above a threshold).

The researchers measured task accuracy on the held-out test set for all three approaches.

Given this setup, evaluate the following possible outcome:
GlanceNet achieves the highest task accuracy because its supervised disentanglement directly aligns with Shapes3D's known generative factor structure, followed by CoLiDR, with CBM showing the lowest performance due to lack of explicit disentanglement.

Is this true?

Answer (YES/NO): NO